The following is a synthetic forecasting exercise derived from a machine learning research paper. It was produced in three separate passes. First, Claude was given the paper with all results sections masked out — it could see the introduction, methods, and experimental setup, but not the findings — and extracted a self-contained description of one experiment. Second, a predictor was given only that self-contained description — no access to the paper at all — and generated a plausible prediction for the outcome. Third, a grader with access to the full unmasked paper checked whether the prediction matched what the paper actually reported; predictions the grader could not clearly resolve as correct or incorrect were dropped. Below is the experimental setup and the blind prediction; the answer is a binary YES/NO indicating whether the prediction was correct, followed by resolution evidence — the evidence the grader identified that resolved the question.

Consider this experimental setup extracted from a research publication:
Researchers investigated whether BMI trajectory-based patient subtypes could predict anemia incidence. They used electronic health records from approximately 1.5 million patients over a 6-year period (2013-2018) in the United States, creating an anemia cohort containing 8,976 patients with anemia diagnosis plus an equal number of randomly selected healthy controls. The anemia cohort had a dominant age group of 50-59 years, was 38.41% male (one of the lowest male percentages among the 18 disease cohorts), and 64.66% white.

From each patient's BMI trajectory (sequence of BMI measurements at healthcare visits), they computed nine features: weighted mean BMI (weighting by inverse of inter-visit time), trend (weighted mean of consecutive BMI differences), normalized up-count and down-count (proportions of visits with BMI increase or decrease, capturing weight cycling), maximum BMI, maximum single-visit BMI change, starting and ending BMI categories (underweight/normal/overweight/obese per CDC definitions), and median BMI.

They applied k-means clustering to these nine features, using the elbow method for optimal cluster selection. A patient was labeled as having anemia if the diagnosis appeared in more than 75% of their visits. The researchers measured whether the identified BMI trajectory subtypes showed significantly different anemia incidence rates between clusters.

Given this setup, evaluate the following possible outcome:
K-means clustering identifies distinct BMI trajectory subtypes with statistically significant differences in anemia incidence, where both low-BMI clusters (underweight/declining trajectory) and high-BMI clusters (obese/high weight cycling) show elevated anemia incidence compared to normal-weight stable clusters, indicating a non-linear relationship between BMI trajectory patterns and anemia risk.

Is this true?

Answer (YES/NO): NO